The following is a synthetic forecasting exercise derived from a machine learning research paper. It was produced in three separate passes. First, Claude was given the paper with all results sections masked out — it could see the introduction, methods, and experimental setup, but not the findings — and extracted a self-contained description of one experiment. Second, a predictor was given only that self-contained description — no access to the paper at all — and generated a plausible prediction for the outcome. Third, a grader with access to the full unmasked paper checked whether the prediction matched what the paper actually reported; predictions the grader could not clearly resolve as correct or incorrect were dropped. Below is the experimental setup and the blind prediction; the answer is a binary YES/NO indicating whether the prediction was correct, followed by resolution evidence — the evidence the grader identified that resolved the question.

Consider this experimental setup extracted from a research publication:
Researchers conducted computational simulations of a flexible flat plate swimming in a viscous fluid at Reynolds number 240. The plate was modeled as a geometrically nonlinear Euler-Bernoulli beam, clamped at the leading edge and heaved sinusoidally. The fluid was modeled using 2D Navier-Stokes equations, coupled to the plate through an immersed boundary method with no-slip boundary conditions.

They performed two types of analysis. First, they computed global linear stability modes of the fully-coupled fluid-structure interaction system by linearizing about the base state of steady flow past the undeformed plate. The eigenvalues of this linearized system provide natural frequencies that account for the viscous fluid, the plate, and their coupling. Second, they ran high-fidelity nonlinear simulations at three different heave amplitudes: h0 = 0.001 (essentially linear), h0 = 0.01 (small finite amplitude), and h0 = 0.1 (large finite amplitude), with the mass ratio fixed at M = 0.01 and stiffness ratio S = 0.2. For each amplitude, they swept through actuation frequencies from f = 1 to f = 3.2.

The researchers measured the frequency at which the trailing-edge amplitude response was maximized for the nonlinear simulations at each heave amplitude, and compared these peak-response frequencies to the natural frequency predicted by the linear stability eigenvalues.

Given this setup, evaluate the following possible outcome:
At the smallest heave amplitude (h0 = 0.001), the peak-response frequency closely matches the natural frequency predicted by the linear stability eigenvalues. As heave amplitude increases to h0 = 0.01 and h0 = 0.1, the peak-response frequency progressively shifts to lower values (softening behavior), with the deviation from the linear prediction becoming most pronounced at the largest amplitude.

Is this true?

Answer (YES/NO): NO